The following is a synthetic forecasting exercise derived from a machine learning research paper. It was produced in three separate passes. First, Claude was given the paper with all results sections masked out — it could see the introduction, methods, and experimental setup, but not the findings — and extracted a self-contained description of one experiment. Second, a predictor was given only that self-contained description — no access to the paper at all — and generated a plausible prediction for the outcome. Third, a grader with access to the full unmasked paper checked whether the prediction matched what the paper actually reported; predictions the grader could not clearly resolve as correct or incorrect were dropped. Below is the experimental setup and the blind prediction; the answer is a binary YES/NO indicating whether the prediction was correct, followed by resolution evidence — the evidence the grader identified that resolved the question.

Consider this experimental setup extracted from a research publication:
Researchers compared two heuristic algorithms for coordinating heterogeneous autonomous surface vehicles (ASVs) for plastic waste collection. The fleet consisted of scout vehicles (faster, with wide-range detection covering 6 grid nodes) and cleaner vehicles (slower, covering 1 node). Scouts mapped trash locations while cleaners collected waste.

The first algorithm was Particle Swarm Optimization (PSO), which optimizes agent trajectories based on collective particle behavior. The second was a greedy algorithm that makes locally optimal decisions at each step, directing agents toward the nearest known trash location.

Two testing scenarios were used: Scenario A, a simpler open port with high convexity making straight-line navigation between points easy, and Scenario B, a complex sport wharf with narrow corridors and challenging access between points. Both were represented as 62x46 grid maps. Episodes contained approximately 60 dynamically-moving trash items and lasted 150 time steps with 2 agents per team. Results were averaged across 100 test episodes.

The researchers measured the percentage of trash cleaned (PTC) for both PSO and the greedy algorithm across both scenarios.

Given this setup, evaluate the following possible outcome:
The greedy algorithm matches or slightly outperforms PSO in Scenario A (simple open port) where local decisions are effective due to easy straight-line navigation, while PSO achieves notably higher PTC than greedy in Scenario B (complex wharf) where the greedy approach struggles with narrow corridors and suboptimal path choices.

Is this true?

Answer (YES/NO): NO